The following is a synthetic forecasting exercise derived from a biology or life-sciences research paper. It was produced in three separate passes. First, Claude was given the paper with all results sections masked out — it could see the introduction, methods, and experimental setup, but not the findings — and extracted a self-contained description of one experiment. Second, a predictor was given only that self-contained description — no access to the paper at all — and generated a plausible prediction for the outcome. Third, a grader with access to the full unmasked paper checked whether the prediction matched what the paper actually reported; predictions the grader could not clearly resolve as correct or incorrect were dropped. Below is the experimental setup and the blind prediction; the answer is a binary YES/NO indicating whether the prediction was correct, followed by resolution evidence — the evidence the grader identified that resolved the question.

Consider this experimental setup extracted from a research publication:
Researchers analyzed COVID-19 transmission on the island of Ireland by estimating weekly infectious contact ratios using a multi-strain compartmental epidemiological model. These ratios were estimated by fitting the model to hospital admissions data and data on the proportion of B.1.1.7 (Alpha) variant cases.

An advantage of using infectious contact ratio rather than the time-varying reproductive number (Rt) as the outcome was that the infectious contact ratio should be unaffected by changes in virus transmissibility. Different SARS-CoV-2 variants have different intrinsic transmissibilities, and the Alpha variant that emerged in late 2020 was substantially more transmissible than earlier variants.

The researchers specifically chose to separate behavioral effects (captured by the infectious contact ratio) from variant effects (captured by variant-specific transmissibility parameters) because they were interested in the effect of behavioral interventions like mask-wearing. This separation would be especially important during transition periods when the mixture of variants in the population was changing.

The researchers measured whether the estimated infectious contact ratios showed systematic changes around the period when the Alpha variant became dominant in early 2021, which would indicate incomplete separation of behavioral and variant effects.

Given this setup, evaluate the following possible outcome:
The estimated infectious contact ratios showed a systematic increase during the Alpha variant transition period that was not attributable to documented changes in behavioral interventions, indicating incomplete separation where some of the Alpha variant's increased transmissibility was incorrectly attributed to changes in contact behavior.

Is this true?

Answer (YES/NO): NO